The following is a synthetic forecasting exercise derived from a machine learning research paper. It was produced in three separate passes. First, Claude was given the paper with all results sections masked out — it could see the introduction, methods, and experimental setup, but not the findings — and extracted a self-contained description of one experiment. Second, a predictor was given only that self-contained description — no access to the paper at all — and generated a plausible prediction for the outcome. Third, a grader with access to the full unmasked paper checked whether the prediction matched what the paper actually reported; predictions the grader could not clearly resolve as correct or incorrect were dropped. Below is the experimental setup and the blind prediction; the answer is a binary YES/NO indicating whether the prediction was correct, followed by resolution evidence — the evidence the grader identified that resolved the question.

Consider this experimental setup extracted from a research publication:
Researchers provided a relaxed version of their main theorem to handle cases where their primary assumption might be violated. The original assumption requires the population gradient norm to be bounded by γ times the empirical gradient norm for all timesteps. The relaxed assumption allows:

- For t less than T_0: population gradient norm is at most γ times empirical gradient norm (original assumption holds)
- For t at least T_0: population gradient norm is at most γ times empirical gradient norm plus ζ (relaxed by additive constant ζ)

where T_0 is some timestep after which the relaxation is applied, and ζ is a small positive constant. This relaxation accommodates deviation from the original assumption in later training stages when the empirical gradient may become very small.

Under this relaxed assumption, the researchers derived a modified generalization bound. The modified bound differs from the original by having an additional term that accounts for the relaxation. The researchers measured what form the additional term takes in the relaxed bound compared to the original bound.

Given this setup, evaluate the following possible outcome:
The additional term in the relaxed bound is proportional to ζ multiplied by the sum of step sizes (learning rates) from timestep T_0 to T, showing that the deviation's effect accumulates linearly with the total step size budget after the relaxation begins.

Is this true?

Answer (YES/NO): NO